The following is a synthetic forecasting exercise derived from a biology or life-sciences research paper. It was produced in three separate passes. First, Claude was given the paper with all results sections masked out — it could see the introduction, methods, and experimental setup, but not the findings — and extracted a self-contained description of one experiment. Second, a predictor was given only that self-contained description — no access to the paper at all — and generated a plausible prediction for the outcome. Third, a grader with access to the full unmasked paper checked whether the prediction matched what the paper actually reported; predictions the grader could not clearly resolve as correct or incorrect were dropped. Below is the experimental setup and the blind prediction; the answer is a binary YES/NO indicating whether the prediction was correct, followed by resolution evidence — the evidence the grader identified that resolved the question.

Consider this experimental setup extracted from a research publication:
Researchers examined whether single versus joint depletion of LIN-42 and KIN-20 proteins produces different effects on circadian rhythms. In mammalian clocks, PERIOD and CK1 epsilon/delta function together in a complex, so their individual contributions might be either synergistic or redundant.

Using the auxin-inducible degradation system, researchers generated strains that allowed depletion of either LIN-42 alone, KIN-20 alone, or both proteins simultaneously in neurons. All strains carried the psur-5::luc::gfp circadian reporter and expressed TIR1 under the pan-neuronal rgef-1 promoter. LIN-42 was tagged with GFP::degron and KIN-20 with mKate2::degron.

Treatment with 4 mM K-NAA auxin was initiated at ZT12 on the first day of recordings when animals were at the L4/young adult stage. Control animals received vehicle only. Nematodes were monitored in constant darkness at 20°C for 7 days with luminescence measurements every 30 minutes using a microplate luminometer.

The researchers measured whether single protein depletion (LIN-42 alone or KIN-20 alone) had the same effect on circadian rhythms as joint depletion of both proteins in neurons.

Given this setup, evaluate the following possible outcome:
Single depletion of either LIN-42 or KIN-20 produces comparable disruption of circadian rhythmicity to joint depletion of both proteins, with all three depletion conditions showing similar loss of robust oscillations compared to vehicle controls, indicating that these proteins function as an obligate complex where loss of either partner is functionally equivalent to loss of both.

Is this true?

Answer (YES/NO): NO